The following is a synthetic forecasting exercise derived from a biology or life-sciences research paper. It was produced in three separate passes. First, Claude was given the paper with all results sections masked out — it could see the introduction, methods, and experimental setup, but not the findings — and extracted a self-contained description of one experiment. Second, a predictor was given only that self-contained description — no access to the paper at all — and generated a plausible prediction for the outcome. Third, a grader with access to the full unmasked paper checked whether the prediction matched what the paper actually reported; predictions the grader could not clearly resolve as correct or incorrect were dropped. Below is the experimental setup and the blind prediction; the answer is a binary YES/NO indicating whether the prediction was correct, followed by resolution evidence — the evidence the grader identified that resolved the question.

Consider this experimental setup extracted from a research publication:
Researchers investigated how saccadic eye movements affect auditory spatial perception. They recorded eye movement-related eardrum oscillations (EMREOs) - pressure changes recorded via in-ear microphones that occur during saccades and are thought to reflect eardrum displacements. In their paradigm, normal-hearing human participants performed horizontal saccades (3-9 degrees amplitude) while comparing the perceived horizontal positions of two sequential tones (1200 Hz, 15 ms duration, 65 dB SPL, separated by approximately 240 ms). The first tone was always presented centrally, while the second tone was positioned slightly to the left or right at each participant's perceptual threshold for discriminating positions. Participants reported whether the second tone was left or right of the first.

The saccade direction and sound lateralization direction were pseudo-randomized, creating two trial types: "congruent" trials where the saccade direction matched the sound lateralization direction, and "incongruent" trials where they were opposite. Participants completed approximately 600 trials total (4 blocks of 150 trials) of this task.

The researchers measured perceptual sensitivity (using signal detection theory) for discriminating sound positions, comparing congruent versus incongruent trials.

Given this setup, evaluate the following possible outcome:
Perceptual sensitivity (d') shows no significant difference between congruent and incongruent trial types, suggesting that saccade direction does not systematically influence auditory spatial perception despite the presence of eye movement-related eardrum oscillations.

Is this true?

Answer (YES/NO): NO